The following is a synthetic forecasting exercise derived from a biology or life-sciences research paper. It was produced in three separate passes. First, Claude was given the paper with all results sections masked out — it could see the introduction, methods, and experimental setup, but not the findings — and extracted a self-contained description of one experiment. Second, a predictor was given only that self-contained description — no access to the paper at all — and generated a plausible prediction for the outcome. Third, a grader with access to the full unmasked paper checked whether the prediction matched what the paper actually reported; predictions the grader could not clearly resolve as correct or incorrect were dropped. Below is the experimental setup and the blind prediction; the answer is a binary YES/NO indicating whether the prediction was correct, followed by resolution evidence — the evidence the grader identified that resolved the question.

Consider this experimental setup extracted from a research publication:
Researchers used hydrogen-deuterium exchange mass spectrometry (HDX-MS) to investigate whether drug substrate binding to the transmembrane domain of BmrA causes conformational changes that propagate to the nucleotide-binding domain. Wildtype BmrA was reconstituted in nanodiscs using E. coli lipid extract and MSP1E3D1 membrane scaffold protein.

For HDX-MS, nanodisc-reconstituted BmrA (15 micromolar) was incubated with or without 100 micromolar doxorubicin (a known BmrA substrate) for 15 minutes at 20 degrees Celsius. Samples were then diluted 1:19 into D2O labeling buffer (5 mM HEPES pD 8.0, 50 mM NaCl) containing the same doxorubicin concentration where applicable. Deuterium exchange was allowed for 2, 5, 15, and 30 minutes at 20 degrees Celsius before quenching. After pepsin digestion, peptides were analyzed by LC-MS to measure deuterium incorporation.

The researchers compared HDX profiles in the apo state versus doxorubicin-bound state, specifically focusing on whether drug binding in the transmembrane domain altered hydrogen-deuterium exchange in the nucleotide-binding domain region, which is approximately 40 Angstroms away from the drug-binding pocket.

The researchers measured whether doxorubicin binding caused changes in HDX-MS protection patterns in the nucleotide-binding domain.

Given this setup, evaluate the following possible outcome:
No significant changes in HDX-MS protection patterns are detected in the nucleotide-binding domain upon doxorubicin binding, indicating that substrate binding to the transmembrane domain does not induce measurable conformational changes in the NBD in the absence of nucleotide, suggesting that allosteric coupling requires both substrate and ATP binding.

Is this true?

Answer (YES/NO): NO